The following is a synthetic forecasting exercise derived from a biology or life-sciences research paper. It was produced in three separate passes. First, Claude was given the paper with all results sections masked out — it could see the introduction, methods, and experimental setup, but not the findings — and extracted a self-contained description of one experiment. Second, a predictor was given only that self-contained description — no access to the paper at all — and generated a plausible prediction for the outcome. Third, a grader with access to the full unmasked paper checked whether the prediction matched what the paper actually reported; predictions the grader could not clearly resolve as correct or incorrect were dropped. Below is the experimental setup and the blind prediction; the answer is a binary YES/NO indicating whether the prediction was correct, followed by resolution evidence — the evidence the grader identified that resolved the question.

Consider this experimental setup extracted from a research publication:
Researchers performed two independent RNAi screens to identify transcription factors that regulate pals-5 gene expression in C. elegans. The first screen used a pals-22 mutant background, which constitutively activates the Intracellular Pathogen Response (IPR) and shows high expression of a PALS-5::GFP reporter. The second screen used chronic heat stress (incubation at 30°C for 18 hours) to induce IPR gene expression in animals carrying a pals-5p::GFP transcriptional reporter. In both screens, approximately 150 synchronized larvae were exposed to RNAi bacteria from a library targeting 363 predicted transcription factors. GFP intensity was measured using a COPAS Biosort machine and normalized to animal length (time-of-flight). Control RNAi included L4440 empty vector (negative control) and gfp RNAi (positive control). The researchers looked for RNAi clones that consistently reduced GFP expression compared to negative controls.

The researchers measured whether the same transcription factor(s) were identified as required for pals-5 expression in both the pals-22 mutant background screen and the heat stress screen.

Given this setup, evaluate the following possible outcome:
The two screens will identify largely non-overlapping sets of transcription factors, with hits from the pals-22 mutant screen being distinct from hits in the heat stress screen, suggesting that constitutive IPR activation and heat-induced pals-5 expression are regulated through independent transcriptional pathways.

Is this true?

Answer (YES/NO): NO